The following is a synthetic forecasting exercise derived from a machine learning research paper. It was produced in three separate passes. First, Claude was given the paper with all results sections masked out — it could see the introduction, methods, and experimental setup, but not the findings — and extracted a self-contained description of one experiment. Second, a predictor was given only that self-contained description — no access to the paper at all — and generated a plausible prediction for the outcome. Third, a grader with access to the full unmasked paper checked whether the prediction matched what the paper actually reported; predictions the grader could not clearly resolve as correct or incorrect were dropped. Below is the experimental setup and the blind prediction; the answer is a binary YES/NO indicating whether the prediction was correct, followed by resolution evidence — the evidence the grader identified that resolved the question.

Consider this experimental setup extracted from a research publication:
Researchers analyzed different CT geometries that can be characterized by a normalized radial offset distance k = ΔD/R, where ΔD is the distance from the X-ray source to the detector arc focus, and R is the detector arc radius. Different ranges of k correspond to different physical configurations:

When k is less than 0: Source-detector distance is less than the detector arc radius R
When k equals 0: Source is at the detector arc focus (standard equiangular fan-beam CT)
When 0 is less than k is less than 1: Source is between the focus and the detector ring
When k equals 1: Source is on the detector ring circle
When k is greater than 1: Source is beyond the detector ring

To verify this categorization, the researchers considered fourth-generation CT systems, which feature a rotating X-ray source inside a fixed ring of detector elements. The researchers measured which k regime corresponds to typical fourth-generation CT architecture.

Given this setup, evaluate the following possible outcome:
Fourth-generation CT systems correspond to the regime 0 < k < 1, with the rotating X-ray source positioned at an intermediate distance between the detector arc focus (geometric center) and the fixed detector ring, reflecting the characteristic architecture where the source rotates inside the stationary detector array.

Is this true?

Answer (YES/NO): YES